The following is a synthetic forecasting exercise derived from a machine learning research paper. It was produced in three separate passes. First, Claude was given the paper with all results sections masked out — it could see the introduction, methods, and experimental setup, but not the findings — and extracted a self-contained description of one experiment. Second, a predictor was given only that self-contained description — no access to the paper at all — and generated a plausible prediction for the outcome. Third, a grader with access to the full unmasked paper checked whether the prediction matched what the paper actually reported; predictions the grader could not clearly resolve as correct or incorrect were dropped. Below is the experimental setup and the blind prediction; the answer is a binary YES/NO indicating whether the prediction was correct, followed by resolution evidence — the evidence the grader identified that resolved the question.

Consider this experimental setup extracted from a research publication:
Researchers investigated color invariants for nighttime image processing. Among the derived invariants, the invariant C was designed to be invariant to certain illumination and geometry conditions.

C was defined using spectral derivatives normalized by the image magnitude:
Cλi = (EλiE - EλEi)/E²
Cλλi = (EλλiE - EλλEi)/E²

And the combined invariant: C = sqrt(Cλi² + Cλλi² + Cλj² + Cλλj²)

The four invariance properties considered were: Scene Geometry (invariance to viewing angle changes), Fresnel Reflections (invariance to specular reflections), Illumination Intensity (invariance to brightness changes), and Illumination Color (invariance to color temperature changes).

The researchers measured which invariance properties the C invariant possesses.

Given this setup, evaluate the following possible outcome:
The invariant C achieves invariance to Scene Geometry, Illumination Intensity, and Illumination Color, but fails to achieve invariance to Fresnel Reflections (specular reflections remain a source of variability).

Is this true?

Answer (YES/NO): NO